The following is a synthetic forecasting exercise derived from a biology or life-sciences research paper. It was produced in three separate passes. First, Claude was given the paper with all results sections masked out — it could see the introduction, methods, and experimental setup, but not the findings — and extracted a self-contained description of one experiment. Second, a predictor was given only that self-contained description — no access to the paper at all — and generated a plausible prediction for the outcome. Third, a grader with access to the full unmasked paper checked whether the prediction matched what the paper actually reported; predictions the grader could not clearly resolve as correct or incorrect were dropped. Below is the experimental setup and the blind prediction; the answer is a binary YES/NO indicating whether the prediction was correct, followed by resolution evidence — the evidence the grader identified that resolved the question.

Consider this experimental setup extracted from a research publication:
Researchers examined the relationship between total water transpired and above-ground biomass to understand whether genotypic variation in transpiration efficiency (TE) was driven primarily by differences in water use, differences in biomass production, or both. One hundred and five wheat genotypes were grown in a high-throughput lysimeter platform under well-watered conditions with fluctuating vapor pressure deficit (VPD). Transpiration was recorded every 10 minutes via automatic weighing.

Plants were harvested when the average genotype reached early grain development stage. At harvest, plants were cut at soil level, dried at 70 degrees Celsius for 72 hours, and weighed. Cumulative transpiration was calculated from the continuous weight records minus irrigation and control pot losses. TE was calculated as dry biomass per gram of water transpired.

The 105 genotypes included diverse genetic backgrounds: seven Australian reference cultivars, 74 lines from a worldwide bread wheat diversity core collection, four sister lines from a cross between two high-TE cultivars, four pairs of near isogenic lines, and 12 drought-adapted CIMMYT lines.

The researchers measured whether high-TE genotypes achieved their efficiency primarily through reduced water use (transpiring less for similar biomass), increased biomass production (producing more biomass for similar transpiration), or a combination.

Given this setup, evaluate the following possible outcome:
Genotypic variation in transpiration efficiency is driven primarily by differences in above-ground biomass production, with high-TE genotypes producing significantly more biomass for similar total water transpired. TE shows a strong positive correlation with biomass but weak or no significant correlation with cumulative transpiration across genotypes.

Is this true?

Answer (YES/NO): YES